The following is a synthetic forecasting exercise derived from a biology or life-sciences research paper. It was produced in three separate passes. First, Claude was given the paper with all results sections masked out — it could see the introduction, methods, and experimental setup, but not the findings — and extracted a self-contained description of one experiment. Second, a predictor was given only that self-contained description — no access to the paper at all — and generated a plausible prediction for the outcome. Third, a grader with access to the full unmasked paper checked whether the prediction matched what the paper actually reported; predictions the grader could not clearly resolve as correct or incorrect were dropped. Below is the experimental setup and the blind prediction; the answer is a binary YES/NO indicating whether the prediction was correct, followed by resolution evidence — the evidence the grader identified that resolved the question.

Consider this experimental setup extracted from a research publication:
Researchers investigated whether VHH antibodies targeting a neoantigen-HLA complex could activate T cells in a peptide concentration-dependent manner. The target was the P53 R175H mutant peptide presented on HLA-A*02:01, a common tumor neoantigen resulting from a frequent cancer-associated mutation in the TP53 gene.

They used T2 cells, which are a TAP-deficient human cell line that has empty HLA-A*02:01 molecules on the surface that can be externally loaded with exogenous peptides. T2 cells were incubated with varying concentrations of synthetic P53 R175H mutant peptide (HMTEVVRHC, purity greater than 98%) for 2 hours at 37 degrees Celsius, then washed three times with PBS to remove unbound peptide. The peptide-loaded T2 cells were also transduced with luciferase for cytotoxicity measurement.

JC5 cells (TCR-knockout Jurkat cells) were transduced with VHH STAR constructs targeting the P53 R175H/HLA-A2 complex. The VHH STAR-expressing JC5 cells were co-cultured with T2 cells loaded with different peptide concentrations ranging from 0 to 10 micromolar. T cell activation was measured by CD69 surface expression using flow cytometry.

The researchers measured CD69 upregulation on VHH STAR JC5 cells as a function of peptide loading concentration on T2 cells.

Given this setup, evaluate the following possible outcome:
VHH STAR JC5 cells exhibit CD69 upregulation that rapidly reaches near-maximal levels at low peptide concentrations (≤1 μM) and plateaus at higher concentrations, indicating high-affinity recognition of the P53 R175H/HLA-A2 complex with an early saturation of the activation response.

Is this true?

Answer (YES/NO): YES